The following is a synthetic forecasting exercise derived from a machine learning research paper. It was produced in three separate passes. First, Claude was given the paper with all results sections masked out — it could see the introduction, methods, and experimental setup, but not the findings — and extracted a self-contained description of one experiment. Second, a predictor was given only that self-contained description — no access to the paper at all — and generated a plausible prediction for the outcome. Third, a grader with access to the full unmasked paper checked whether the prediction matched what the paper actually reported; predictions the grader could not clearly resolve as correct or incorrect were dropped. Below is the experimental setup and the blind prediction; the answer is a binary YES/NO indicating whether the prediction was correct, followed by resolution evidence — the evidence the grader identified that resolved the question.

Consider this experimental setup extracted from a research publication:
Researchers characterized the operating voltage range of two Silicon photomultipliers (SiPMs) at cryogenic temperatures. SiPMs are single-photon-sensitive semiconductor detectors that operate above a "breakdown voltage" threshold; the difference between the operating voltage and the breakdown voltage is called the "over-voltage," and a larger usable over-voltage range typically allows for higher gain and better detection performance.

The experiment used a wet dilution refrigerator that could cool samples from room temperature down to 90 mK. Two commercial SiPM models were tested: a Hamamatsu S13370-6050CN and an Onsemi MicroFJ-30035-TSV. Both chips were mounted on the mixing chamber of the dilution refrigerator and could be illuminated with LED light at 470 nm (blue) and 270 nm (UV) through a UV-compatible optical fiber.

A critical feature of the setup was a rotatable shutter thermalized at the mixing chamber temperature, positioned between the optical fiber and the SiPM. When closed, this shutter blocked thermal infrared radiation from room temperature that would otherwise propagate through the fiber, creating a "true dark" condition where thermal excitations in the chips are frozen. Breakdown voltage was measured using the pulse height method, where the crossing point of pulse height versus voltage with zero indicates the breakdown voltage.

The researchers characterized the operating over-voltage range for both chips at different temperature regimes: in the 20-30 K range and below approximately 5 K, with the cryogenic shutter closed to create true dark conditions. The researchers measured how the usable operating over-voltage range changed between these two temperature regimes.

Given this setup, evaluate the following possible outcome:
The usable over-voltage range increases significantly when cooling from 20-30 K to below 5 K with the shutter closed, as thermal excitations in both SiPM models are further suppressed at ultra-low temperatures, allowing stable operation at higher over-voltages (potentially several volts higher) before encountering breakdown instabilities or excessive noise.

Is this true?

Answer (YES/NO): NO